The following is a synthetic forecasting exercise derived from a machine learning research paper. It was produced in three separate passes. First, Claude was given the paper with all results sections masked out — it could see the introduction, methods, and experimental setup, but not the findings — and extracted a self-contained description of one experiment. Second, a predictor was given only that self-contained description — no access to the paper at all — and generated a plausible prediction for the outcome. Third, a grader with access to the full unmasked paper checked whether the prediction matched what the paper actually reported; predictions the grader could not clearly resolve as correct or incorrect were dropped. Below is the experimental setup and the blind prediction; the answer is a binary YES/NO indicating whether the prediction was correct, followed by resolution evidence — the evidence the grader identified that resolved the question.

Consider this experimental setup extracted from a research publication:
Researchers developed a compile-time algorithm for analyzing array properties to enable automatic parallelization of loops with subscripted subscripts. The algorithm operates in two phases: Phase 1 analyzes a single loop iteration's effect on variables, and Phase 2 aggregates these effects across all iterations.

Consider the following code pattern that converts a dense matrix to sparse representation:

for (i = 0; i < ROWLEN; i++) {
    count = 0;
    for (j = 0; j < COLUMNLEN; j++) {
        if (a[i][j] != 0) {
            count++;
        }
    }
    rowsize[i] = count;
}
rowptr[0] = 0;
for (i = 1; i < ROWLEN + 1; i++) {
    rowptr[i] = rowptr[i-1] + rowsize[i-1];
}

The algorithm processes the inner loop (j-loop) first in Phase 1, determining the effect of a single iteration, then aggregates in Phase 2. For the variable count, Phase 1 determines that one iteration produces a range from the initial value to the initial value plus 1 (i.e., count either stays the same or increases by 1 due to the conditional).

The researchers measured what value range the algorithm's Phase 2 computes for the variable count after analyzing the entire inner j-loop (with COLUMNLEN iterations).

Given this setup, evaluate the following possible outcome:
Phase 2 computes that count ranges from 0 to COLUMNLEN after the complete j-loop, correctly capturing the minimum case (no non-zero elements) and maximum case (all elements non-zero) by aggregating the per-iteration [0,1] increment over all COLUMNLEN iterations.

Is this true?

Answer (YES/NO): NO